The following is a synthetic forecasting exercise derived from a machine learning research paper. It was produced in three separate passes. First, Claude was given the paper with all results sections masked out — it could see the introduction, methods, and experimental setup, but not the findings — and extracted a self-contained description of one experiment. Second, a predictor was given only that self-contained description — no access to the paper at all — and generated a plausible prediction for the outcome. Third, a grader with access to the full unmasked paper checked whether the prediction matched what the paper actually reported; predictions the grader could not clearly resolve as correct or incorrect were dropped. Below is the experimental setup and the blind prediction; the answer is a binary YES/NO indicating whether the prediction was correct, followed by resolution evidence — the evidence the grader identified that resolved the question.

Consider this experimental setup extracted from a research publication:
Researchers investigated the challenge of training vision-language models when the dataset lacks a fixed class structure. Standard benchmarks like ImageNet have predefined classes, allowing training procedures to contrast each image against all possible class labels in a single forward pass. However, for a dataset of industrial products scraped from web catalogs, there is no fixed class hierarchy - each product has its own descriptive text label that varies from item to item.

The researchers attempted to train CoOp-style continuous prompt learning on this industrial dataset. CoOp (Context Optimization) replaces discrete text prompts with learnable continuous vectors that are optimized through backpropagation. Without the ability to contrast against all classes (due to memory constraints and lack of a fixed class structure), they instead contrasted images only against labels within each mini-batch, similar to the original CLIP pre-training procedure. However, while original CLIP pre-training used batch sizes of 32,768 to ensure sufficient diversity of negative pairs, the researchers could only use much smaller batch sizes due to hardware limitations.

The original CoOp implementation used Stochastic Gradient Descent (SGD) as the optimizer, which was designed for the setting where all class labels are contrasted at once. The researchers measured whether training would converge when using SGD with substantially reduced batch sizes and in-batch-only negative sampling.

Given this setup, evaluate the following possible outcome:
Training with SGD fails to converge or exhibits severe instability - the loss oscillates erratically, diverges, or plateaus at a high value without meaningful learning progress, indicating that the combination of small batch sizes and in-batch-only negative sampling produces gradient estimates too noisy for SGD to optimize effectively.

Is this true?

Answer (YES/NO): YES